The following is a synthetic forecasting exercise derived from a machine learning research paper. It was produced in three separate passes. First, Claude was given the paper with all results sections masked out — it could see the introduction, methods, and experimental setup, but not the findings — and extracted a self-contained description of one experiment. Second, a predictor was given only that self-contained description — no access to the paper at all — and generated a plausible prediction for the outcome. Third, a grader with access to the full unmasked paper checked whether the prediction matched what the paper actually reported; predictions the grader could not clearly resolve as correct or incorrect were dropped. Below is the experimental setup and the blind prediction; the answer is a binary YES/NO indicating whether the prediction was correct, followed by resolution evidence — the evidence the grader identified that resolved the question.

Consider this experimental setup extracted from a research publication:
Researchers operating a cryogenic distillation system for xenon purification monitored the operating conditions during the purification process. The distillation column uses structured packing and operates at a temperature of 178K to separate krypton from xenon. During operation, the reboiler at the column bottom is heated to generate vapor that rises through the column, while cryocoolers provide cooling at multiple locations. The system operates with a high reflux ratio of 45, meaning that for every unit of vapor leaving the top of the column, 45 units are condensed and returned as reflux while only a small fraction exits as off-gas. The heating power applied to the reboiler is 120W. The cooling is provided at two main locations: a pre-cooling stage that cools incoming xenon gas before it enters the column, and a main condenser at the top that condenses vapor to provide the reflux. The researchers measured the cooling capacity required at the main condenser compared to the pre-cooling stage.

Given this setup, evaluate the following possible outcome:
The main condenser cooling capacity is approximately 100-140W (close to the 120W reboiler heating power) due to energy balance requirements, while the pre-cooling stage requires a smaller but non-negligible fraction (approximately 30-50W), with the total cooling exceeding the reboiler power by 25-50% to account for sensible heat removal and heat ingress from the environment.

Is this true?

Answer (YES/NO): NO